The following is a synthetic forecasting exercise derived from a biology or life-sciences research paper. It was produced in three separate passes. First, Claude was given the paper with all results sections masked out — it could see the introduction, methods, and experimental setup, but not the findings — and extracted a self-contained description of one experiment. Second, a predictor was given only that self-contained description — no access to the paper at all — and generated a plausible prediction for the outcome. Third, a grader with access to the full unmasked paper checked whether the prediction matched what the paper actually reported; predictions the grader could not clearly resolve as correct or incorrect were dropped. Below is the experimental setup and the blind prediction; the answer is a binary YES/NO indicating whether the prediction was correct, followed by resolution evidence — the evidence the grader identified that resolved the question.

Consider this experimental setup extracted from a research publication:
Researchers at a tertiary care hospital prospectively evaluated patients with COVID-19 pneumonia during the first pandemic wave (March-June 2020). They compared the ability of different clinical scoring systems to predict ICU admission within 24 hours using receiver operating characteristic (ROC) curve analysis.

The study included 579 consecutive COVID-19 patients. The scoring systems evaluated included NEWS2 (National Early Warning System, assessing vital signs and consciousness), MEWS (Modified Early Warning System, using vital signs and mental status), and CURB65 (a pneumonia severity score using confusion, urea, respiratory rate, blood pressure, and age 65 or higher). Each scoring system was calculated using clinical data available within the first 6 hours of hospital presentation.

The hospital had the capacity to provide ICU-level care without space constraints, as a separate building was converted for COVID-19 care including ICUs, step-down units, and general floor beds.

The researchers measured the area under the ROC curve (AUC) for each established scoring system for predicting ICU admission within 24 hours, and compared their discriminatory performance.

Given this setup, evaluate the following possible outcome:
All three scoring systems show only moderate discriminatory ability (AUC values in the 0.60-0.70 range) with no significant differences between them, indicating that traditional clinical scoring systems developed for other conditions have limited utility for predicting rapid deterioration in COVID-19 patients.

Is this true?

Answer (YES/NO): NO